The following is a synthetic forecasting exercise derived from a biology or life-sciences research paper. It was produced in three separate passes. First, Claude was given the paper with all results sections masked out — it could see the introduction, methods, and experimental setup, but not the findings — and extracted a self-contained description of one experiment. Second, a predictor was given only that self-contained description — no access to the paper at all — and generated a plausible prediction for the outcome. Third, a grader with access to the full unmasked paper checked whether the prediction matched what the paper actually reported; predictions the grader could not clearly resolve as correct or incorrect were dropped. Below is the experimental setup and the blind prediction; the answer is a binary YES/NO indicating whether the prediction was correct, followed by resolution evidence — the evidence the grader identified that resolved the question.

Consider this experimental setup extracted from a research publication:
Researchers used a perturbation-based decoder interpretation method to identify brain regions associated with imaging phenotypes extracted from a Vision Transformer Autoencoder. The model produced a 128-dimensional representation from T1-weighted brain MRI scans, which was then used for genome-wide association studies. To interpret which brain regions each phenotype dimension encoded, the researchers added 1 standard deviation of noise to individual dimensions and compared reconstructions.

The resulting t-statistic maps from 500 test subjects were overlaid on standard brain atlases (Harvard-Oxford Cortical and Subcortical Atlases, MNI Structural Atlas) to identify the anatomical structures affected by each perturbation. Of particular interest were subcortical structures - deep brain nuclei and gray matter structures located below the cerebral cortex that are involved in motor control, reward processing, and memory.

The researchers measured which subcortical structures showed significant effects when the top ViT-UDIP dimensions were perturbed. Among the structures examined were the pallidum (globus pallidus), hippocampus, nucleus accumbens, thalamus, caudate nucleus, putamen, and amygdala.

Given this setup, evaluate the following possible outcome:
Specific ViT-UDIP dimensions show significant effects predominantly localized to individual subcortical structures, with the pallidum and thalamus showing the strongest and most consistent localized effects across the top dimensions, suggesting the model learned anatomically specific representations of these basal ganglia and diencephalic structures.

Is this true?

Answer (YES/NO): NO